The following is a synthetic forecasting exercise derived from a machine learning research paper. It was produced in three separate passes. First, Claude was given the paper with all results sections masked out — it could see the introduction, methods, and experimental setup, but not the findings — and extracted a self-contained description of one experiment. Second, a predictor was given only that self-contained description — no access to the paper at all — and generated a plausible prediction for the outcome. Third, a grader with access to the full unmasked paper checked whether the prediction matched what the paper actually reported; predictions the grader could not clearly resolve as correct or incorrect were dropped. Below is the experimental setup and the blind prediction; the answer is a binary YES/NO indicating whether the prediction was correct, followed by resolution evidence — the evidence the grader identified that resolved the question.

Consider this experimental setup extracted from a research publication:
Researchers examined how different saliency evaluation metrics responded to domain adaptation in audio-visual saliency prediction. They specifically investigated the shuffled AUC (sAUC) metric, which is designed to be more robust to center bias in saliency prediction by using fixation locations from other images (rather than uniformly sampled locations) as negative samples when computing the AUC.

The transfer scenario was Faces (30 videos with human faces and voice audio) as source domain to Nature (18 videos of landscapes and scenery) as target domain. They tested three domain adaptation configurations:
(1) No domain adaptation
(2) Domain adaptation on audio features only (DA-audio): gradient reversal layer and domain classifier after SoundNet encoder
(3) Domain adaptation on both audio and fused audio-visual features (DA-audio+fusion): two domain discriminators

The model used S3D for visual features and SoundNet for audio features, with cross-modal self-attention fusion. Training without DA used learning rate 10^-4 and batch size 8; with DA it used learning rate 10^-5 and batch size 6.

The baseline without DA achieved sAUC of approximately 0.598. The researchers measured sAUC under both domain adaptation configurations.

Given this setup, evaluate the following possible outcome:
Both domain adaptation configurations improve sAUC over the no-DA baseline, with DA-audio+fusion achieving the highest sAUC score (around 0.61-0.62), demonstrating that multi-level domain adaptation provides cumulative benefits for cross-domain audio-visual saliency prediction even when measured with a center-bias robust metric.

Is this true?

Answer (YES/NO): NO